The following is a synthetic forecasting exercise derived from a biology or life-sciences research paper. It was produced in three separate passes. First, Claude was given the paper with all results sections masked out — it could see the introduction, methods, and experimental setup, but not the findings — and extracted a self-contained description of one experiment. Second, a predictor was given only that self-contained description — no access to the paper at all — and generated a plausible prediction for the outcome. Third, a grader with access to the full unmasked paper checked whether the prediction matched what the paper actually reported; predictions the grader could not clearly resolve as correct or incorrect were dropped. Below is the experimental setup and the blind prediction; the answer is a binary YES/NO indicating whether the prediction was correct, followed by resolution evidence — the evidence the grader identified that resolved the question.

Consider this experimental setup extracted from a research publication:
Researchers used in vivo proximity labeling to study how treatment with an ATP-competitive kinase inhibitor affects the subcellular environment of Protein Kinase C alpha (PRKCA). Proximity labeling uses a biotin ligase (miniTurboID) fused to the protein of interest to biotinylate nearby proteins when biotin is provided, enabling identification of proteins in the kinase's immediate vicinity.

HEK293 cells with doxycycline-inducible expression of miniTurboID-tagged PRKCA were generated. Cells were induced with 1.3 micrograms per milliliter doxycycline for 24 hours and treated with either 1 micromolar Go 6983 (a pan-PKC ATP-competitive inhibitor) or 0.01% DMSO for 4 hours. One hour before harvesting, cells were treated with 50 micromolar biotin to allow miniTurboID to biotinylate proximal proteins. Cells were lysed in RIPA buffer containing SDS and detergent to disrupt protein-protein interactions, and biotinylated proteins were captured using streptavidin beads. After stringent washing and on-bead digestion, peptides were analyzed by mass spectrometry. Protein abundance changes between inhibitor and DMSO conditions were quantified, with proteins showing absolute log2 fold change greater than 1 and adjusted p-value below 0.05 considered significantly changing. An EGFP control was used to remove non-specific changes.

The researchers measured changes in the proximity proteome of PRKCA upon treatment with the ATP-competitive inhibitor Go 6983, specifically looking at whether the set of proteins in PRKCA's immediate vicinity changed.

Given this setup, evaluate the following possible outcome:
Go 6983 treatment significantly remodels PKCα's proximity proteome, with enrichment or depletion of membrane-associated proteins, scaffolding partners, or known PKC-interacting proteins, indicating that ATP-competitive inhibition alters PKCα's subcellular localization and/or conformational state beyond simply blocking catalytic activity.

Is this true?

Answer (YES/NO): YES